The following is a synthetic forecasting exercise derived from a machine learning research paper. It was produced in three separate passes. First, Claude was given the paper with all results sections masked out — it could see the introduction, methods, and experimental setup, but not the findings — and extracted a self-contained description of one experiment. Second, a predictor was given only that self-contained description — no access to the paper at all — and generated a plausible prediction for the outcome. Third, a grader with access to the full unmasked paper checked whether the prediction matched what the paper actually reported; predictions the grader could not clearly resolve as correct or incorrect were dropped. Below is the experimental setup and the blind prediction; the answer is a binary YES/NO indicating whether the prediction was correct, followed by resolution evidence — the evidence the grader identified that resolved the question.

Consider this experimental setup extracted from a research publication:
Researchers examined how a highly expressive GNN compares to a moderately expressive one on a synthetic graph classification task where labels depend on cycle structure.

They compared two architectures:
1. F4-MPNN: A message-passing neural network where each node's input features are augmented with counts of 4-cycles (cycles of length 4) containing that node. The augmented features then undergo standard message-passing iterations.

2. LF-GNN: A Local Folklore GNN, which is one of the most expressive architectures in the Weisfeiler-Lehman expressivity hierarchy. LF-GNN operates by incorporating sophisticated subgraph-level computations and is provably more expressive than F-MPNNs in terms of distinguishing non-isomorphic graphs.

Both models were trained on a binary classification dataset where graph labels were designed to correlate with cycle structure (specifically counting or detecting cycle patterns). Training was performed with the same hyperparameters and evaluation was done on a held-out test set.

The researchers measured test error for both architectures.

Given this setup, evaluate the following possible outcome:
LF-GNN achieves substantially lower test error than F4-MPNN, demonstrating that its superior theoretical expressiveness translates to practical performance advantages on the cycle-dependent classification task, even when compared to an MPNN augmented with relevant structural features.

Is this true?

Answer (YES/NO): NO